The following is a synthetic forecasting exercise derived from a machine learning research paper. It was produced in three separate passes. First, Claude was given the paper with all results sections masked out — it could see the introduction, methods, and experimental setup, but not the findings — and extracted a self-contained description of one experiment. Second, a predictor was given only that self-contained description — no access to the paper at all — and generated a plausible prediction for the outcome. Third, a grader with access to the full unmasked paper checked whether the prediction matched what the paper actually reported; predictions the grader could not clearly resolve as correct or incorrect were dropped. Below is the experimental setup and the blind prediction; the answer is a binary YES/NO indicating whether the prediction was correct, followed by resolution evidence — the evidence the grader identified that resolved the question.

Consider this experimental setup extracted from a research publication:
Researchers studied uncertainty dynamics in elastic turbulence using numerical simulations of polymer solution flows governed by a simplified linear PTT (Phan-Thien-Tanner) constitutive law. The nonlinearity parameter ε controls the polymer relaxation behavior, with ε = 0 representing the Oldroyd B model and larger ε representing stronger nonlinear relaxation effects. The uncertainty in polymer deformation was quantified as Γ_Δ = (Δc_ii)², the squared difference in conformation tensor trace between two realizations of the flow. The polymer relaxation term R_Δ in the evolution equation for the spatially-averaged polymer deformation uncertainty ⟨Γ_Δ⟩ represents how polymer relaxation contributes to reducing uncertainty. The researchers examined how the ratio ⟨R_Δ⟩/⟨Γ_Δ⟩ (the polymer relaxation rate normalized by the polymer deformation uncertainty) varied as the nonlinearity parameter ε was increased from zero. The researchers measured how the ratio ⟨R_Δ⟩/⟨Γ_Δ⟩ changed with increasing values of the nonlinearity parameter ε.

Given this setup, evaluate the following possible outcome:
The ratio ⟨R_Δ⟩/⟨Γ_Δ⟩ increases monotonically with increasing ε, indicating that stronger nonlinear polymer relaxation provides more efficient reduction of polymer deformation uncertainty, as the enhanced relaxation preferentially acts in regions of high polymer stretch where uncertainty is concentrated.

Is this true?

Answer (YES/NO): YES